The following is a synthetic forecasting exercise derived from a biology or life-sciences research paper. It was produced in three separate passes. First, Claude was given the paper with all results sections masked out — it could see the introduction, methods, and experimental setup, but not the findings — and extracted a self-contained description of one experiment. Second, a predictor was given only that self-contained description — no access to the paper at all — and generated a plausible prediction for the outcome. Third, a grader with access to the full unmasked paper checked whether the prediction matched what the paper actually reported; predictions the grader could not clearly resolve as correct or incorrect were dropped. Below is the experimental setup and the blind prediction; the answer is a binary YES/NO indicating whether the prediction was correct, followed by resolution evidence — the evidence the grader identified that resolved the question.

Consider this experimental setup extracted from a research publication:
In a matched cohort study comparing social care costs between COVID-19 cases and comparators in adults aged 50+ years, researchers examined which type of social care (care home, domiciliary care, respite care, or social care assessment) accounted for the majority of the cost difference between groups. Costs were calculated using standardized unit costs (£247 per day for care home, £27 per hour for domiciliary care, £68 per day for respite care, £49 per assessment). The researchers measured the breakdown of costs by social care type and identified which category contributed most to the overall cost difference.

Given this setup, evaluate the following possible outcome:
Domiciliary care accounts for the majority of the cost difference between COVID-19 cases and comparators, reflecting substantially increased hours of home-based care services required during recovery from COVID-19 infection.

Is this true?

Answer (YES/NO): NO